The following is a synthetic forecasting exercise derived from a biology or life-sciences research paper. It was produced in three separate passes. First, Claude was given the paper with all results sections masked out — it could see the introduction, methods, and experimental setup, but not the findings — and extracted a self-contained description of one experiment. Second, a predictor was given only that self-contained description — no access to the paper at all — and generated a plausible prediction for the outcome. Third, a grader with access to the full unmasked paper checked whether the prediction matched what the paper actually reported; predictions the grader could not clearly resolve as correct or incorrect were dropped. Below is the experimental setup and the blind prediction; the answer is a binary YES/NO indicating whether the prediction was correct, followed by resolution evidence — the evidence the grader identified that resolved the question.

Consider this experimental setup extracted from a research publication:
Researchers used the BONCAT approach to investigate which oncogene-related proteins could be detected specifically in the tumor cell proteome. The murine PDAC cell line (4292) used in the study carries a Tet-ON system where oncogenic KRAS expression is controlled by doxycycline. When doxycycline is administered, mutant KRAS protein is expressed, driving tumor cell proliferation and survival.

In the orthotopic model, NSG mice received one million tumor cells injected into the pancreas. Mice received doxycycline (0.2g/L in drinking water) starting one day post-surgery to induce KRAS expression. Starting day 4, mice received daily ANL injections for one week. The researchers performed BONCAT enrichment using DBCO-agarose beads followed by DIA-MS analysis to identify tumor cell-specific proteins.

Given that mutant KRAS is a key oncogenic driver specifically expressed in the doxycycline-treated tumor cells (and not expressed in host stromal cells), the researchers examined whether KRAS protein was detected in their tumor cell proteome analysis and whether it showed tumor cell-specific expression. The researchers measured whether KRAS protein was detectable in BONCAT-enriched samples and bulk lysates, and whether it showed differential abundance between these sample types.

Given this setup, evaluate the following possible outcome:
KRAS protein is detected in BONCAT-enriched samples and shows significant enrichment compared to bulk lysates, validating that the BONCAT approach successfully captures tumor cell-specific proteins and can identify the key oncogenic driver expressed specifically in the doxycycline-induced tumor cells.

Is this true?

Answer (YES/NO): YES